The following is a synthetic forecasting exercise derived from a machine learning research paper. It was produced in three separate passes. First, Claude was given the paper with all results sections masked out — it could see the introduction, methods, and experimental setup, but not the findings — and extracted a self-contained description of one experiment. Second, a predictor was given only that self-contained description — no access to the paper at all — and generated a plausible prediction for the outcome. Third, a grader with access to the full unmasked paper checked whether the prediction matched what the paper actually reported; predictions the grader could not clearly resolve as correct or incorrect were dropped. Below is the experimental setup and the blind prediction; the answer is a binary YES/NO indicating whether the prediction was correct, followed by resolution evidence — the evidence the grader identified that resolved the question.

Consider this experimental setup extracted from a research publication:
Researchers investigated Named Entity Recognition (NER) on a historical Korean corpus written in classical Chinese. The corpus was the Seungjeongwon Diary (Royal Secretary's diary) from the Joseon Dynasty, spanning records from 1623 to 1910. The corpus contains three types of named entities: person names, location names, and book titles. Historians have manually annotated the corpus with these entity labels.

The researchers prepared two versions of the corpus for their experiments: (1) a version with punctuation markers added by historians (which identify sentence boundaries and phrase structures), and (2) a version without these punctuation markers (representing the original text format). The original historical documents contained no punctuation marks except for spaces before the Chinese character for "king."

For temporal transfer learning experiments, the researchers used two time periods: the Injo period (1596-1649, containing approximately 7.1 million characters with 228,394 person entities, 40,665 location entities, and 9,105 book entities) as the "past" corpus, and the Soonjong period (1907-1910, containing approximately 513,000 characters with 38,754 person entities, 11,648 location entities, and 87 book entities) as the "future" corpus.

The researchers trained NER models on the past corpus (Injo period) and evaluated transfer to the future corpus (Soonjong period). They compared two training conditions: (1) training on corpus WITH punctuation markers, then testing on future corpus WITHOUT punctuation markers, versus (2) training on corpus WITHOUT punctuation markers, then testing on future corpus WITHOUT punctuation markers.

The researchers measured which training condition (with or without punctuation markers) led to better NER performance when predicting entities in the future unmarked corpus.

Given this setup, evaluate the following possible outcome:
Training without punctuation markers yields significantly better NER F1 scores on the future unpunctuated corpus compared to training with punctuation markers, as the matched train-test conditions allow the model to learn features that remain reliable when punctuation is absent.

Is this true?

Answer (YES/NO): NO